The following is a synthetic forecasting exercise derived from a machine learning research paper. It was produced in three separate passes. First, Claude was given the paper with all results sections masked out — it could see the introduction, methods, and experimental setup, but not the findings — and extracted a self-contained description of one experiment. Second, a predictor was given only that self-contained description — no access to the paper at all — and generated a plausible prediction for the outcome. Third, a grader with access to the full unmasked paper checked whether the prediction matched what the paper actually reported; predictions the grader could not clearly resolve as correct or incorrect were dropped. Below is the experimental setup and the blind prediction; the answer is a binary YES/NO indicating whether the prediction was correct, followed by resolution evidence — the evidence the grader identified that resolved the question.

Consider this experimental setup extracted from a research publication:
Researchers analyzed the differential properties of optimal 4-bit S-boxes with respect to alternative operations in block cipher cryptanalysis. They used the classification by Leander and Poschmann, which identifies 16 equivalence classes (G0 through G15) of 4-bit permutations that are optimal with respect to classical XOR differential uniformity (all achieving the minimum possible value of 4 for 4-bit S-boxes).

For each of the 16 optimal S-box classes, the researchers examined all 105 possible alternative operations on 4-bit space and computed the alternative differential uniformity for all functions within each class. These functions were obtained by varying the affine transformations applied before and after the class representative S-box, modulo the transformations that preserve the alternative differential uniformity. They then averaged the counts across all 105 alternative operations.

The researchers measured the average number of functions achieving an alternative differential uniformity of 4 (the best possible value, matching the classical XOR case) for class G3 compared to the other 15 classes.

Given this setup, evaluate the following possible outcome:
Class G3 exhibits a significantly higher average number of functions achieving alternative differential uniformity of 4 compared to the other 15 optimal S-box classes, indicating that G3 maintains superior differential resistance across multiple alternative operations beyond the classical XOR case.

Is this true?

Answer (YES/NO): YES